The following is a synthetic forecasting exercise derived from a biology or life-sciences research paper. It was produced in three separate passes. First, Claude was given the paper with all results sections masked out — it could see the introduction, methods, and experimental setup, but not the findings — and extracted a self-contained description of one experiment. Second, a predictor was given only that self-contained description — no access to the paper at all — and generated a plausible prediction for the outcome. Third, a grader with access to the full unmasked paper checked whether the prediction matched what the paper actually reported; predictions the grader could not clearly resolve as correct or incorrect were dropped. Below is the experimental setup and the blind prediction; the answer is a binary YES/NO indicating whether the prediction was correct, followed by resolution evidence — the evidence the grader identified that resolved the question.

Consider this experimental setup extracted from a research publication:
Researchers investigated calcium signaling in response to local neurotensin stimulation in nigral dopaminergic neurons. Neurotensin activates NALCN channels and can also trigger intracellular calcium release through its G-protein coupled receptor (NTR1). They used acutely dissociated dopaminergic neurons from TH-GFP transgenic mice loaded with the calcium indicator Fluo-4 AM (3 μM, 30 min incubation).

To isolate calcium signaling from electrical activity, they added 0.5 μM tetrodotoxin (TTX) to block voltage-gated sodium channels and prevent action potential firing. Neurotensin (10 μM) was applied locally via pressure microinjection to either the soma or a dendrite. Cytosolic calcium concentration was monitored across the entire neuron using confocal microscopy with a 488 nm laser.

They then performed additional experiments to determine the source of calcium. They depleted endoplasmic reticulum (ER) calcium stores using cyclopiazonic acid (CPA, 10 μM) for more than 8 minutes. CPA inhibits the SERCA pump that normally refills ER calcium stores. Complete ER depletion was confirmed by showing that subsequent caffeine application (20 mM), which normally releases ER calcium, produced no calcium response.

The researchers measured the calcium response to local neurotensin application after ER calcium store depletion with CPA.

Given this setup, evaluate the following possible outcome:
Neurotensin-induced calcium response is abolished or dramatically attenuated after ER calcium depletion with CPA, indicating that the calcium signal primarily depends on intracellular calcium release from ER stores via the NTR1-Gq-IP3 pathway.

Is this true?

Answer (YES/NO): NO